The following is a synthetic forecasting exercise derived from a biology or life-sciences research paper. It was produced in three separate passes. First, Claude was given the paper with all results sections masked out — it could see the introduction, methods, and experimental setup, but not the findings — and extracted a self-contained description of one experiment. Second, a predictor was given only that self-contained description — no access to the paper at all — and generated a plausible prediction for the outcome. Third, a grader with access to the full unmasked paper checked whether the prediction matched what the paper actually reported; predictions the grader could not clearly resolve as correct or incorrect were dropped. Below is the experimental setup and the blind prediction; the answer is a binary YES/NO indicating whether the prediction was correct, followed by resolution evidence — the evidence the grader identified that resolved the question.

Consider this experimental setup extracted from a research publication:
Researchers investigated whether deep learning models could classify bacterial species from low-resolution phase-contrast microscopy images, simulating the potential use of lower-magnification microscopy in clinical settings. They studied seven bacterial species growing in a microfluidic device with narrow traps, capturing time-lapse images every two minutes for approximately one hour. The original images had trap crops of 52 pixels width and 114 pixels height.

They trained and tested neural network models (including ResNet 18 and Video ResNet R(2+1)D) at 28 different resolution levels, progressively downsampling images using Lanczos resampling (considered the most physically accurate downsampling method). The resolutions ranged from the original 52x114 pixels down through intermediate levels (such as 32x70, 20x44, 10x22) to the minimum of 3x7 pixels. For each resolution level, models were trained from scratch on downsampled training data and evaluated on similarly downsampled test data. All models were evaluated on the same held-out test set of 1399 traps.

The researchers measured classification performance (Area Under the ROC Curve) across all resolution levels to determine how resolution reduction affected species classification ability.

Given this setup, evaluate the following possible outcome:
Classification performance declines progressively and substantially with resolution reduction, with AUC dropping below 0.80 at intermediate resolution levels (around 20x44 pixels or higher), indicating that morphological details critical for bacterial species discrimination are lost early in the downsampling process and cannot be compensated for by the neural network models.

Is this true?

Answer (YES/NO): NO